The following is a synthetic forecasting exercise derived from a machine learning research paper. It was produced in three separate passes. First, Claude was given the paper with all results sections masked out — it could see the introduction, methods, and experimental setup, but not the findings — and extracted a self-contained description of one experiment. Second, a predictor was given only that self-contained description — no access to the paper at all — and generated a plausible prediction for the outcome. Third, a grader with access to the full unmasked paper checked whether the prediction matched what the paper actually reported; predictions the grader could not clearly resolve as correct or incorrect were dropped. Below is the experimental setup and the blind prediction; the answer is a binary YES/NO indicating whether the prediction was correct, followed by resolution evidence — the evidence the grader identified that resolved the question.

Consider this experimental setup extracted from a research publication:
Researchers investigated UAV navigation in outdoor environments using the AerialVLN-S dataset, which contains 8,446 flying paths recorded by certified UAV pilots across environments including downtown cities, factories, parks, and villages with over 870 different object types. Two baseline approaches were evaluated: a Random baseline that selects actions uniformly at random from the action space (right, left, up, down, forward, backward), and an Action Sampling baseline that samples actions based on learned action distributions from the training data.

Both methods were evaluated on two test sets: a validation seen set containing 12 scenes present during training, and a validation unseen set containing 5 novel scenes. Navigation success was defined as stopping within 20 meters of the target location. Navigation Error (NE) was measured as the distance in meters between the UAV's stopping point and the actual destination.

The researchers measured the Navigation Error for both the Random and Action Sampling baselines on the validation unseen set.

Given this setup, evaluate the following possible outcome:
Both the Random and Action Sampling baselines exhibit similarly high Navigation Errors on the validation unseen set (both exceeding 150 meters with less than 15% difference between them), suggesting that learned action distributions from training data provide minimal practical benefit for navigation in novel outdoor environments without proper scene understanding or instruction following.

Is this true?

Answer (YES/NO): NO